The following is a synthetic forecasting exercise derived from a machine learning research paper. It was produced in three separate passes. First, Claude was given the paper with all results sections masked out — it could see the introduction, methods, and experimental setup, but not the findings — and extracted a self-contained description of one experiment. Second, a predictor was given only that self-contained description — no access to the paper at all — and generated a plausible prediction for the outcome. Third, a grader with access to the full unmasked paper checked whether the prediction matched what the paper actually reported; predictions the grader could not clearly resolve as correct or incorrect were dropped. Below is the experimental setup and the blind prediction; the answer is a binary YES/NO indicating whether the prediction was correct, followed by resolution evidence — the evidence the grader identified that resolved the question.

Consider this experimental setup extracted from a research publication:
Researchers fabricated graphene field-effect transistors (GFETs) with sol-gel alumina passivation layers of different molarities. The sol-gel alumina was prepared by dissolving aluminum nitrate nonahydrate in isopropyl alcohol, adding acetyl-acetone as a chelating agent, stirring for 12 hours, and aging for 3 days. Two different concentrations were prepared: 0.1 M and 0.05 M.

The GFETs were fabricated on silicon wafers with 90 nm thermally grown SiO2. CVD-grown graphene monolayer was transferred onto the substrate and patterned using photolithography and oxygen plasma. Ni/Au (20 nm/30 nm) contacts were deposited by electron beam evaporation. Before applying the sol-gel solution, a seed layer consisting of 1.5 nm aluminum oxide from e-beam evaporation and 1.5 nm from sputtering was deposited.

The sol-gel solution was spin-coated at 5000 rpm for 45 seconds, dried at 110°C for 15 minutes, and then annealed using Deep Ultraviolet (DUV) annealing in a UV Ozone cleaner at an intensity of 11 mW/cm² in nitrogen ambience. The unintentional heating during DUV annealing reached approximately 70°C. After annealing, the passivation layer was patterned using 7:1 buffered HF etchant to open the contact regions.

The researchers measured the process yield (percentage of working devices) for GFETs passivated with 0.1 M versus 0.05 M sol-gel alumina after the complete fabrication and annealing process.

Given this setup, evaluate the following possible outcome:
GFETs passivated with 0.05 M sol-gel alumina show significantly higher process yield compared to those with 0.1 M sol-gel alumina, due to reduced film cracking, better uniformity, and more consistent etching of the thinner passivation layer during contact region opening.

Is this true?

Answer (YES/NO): NO